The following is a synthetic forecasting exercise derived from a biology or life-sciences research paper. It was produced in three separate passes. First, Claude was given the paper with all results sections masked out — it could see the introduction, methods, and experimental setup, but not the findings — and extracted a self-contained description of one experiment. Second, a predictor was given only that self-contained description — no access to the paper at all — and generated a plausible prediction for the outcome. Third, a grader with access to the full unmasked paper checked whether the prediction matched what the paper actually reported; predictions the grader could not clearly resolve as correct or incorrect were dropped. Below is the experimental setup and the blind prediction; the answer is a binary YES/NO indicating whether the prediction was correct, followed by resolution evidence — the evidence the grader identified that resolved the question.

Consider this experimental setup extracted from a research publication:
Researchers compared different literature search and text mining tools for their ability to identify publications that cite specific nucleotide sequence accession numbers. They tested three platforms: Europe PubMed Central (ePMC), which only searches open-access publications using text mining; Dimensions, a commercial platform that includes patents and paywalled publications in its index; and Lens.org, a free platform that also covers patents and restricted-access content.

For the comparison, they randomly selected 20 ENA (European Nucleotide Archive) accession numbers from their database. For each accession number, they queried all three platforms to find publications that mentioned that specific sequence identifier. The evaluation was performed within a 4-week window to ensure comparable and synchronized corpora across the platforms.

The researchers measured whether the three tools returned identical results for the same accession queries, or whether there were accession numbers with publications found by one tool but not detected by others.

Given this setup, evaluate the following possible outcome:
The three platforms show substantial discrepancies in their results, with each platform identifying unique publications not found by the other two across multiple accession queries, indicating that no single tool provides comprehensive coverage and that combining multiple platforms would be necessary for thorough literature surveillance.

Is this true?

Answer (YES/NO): YES